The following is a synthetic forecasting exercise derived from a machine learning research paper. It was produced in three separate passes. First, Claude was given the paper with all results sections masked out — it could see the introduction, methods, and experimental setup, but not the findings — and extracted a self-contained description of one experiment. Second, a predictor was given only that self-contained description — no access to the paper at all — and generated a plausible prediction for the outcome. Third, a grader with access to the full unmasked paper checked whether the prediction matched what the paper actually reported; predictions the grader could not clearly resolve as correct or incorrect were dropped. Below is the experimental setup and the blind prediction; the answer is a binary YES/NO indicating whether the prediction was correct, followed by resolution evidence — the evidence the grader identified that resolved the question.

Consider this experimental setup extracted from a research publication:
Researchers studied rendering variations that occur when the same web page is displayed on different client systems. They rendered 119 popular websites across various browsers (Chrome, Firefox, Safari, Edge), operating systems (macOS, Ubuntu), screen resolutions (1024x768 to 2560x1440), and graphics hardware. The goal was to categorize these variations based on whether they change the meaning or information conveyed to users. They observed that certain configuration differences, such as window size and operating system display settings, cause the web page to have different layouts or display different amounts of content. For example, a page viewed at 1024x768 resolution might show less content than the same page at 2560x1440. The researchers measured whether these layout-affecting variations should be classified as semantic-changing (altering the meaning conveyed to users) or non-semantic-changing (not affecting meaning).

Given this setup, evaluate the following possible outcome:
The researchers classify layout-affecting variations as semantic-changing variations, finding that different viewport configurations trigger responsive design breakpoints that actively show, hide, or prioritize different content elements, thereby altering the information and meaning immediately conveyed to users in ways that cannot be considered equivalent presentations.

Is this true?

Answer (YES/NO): YES